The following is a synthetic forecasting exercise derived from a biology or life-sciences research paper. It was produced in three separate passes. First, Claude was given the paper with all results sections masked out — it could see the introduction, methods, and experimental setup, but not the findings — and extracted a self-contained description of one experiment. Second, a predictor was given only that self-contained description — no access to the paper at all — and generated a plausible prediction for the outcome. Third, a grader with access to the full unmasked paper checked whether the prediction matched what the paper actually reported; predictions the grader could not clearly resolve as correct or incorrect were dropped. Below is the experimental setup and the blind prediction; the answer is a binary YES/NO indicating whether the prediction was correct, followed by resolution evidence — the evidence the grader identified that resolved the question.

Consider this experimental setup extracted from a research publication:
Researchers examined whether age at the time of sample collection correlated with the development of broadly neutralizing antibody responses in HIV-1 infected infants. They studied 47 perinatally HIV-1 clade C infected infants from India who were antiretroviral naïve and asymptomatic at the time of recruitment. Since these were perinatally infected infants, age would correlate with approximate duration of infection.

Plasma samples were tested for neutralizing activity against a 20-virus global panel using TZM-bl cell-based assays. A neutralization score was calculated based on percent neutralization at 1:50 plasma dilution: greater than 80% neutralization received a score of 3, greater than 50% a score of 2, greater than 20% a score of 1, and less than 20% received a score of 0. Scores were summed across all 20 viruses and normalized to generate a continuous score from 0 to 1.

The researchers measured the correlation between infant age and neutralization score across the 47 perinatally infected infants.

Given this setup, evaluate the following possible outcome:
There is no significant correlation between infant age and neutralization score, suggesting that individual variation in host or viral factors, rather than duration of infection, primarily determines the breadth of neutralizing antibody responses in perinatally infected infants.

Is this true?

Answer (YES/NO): YES